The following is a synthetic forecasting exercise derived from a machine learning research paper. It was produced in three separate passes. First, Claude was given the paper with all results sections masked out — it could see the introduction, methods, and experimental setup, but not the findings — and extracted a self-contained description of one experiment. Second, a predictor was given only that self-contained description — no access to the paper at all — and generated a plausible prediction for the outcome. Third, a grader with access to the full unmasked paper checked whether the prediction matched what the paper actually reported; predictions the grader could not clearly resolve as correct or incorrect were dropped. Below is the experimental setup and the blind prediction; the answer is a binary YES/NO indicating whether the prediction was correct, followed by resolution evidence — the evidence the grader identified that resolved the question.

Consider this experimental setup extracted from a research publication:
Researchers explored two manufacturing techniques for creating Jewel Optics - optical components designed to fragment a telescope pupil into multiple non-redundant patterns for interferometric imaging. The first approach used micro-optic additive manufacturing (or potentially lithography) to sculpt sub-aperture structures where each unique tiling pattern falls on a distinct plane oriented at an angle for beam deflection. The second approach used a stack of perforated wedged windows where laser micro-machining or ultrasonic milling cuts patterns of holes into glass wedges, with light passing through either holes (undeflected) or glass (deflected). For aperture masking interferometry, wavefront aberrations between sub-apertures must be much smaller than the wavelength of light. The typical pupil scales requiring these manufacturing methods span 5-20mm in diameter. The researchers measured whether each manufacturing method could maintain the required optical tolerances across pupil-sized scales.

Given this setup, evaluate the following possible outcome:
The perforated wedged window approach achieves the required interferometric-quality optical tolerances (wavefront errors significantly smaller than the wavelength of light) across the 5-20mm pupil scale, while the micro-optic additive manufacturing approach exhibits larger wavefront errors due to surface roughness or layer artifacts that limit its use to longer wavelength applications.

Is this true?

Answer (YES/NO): NO